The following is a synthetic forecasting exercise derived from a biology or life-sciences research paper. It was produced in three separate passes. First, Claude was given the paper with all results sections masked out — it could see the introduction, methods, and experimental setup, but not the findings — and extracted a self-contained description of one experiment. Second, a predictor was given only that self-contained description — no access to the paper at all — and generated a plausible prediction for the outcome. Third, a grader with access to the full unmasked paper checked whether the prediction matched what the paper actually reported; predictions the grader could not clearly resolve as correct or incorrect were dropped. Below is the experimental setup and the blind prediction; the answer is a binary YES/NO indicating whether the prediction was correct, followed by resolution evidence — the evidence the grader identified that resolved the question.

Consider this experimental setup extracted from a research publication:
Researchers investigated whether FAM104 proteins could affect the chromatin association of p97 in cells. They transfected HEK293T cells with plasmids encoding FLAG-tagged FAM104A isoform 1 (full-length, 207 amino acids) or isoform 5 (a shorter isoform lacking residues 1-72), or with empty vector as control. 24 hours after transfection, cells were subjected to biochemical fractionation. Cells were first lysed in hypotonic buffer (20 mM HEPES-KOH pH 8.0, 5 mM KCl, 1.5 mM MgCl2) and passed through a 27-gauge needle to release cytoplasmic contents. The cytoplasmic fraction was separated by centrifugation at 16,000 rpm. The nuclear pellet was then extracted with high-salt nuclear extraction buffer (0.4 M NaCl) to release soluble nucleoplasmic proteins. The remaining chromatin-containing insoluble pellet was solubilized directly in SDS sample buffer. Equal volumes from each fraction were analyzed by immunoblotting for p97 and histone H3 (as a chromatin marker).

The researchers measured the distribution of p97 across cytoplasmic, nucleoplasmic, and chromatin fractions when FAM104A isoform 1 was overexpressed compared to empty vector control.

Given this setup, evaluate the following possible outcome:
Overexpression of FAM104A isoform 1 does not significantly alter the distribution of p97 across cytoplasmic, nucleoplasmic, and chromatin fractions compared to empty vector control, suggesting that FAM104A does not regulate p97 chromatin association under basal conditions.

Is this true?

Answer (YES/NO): NO